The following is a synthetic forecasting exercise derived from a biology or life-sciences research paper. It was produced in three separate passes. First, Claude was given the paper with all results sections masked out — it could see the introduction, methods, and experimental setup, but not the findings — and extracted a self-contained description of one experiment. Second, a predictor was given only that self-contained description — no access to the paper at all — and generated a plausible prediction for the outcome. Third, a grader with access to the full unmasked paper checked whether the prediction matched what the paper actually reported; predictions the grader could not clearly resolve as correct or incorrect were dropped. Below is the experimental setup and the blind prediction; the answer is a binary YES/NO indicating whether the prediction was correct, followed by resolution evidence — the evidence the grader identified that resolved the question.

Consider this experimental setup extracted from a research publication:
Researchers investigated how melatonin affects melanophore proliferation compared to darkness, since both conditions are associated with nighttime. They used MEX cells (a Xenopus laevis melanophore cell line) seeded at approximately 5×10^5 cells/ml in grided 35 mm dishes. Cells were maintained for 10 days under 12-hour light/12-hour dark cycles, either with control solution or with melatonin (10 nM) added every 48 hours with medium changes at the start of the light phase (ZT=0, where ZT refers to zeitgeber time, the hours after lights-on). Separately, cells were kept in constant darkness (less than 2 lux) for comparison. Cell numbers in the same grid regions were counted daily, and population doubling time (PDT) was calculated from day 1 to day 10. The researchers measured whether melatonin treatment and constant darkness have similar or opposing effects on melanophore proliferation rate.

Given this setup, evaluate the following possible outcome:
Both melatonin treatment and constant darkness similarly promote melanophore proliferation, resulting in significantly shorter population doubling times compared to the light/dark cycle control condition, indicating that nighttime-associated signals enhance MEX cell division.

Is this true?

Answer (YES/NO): NO